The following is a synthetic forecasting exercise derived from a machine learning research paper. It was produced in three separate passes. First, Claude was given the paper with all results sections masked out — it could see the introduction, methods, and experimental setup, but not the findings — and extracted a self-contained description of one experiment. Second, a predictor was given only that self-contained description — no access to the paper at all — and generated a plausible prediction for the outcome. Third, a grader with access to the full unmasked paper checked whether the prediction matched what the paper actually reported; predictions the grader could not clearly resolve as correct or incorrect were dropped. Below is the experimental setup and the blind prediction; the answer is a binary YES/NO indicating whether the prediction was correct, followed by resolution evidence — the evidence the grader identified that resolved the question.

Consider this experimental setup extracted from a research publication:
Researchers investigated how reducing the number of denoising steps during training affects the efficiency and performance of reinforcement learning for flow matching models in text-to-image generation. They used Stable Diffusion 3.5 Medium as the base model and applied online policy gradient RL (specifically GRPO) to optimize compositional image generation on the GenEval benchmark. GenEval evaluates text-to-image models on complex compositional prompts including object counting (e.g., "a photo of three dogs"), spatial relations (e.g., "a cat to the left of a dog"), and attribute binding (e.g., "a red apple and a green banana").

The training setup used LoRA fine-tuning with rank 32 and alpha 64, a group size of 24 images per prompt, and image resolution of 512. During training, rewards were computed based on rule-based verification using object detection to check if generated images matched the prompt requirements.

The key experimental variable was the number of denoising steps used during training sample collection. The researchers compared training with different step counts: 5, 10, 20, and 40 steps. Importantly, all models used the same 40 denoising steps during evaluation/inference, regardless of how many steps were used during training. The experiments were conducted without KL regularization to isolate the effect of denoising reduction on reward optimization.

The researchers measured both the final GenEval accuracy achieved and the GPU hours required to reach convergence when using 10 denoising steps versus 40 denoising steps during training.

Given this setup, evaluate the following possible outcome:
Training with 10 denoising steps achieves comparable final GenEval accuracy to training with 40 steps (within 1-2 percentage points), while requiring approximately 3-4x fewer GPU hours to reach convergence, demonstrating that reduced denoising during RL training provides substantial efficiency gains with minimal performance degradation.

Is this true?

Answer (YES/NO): YES